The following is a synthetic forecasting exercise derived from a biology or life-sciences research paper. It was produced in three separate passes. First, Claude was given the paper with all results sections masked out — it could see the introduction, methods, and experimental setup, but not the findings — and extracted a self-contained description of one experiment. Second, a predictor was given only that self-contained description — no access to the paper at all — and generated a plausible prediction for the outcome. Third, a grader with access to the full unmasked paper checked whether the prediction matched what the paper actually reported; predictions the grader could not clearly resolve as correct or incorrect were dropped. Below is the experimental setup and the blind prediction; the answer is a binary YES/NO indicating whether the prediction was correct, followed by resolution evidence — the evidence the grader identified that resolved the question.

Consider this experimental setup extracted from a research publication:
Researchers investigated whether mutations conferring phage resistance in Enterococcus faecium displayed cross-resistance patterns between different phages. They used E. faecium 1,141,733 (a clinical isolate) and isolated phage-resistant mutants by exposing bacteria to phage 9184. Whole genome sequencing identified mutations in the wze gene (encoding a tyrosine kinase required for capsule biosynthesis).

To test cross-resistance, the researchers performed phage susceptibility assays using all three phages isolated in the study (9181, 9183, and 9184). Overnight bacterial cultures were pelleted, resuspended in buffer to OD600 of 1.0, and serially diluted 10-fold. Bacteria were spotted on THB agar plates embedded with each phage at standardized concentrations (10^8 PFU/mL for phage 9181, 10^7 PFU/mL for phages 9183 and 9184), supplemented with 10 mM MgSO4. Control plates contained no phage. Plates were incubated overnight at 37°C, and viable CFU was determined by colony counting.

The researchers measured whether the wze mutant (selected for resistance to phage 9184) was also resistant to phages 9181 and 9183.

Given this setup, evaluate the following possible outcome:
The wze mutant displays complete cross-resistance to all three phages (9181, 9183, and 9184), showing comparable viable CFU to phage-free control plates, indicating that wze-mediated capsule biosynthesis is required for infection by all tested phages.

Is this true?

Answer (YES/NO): NO